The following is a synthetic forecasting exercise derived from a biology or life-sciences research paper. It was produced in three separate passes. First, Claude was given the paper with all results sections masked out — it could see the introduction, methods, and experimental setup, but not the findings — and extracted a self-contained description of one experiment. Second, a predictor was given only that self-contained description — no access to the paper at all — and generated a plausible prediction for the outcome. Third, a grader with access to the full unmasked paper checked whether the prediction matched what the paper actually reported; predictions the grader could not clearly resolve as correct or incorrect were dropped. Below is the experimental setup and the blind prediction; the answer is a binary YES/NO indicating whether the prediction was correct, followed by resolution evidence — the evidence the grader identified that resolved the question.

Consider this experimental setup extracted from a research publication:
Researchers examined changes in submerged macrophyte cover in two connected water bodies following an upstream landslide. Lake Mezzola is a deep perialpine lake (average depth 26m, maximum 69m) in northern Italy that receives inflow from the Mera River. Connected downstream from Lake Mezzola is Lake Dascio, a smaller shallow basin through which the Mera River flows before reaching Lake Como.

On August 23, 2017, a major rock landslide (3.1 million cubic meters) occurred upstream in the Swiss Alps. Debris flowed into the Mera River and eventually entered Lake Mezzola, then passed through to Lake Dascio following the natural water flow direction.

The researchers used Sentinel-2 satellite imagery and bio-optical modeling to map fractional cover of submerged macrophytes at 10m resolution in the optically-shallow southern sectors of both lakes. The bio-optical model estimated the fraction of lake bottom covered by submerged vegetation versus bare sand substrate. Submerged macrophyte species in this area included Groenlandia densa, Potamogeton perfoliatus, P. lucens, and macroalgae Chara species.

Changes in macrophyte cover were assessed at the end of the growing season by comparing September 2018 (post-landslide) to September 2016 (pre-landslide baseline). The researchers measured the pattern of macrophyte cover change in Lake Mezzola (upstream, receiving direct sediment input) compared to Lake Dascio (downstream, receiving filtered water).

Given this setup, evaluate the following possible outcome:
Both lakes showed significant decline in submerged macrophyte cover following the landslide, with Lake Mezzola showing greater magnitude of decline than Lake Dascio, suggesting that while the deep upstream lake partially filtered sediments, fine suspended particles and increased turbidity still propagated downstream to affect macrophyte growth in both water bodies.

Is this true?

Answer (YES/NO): NO